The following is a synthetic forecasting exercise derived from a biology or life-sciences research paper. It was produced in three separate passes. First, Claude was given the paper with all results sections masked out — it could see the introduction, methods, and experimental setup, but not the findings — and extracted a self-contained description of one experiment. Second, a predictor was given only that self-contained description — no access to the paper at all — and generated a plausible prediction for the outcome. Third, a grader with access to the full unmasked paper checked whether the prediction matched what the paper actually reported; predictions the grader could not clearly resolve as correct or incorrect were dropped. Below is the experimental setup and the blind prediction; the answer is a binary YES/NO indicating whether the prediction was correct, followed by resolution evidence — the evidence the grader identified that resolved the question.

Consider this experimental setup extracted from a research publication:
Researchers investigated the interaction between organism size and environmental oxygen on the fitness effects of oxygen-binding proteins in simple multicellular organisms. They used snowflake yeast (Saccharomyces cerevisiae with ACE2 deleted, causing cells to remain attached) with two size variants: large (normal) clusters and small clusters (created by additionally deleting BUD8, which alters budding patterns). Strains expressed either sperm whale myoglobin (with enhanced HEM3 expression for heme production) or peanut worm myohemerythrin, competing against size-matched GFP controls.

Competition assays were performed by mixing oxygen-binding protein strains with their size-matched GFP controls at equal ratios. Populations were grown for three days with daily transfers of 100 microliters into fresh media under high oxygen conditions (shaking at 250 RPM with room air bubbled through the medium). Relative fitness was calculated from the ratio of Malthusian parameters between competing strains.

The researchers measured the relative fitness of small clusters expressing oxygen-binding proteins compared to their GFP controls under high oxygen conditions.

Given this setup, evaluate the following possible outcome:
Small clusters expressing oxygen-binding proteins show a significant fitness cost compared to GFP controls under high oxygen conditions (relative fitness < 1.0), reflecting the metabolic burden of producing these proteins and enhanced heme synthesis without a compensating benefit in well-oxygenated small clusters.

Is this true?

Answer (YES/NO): NO